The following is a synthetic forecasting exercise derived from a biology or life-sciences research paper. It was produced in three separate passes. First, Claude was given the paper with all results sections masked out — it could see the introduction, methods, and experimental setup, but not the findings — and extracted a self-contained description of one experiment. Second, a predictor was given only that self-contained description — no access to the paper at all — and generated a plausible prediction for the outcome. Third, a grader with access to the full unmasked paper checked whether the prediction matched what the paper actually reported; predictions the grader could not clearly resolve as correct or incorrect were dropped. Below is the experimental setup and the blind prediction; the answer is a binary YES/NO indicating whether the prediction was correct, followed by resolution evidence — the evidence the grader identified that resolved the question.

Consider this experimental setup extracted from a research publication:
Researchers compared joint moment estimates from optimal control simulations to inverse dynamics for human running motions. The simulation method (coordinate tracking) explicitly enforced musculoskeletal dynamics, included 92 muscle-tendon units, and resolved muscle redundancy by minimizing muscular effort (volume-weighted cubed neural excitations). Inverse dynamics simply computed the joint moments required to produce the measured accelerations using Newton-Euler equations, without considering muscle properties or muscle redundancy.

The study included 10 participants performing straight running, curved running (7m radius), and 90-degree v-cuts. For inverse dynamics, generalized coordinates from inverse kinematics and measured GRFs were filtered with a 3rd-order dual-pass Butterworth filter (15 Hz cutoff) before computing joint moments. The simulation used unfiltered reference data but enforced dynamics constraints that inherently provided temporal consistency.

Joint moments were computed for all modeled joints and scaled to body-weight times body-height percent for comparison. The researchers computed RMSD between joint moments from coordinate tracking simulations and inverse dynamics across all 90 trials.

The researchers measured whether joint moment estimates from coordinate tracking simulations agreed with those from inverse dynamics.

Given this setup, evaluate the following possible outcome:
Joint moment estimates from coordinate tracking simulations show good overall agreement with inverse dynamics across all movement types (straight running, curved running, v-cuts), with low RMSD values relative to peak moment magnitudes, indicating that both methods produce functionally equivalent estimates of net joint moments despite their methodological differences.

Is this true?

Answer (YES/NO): NO